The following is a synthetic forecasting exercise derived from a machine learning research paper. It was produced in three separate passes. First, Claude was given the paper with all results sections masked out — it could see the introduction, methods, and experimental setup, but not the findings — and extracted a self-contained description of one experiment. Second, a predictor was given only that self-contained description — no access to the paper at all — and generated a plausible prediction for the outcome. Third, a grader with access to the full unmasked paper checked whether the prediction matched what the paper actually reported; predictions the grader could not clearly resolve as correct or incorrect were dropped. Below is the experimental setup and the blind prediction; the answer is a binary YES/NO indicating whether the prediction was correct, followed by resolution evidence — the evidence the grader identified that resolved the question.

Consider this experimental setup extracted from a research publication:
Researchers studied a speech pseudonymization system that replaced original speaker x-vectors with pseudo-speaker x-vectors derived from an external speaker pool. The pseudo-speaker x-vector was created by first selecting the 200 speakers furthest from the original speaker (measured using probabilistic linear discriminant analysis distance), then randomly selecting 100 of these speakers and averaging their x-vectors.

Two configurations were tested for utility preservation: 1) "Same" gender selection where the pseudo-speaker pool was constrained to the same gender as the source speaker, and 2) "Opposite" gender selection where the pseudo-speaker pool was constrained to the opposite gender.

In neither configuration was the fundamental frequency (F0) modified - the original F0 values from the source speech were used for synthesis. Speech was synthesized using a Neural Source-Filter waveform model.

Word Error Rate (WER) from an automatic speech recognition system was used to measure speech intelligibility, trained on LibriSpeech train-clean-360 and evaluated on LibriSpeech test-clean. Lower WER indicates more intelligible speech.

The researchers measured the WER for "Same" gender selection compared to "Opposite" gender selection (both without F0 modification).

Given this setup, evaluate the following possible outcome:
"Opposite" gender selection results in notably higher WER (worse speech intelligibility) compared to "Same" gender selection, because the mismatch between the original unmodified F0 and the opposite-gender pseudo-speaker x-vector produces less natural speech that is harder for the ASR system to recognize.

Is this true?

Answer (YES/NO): YES